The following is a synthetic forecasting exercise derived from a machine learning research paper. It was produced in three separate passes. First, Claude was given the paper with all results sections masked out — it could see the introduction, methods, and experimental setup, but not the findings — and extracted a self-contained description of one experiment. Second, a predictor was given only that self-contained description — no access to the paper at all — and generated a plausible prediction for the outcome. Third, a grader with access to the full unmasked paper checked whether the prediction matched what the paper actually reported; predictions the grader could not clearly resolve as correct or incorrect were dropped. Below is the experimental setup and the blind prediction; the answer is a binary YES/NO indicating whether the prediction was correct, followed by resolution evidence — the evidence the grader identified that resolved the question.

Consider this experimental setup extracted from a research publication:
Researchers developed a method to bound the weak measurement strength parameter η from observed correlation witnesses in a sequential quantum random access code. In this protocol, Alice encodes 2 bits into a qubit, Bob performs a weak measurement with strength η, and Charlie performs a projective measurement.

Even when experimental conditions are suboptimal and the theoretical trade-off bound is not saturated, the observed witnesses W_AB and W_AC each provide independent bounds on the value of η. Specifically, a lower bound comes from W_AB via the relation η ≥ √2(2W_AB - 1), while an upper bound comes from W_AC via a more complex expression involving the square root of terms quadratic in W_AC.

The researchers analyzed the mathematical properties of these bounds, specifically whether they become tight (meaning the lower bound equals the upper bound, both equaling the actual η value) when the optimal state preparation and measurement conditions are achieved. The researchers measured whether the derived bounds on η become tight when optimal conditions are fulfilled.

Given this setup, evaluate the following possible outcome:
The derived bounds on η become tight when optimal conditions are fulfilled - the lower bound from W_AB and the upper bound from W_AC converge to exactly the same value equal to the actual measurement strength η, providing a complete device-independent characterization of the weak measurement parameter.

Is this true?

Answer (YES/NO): YES